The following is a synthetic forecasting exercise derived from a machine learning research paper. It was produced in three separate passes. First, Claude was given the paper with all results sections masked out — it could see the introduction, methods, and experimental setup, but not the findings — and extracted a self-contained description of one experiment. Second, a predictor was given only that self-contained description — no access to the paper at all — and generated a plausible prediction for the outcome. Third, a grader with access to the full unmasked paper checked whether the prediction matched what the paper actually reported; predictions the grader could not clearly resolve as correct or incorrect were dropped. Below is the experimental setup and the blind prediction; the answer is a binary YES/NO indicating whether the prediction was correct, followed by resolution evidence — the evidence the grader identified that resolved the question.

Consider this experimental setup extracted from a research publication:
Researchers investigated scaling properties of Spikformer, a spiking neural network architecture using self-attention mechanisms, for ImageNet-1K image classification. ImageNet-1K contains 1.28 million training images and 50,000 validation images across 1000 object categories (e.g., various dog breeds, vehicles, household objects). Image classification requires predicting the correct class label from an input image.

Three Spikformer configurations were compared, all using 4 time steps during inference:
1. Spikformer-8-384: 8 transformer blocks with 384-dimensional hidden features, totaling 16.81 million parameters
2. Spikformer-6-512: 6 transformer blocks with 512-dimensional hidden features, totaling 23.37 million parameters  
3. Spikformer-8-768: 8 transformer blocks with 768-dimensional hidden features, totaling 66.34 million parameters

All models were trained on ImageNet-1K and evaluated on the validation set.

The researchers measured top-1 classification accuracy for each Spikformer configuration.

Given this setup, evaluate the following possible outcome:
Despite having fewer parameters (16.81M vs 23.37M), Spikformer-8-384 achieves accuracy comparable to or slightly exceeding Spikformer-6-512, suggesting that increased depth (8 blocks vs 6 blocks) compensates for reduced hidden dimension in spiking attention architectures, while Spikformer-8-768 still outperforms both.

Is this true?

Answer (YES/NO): NO